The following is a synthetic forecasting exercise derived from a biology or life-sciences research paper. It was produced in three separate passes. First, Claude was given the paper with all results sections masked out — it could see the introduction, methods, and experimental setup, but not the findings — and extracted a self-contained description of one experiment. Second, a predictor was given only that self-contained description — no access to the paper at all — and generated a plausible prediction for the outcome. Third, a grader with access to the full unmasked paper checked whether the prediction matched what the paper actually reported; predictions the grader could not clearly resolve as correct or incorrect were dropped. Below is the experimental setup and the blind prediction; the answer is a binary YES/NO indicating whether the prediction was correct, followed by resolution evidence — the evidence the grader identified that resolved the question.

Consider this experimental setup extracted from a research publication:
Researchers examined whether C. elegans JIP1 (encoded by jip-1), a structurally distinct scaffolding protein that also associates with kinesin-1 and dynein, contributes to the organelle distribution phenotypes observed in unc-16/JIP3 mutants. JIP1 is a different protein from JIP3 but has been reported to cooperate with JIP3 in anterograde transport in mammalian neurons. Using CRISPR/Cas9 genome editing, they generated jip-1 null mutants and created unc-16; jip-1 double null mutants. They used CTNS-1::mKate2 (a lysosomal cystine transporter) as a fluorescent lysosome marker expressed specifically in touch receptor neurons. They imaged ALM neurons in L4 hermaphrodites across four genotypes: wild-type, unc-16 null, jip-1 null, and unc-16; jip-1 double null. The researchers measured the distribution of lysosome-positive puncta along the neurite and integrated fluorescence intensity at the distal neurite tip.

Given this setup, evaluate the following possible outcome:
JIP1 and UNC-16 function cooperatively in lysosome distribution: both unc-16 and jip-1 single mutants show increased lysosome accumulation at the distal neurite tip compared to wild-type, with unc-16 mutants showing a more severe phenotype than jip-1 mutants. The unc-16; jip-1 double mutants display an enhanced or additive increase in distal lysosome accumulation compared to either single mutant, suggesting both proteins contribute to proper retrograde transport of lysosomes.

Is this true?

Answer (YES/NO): NO